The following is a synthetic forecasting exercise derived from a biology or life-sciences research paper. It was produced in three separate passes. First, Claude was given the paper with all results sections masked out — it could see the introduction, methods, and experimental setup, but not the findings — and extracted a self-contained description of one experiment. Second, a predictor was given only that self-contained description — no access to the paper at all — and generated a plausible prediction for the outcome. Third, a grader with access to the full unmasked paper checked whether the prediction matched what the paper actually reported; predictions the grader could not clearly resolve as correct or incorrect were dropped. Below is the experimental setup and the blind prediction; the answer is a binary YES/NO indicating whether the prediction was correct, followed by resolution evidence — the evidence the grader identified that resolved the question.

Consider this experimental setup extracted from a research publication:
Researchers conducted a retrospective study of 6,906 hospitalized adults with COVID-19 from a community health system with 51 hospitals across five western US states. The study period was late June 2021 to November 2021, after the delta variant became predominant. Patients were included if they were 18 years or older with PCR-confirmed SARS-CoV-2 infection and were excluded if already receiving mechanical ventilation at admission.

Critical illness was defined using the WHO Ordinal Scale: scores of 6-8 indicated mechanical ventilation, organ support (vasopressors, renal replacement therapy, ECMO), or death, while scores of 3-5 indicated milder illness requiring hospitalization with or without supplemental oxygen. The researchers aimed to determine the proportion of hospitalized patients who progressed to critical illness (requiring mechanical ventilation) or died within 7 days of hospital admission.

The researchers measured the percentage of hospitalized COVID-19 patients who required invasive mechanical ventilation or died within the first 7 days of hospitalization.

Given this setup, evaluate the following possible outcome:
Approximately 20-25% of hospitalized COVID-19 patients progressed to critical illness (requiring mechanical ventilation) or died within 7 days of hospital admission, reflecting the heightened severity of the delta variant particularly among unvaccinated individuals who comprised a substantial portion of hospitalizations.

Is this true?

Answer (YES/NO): NO